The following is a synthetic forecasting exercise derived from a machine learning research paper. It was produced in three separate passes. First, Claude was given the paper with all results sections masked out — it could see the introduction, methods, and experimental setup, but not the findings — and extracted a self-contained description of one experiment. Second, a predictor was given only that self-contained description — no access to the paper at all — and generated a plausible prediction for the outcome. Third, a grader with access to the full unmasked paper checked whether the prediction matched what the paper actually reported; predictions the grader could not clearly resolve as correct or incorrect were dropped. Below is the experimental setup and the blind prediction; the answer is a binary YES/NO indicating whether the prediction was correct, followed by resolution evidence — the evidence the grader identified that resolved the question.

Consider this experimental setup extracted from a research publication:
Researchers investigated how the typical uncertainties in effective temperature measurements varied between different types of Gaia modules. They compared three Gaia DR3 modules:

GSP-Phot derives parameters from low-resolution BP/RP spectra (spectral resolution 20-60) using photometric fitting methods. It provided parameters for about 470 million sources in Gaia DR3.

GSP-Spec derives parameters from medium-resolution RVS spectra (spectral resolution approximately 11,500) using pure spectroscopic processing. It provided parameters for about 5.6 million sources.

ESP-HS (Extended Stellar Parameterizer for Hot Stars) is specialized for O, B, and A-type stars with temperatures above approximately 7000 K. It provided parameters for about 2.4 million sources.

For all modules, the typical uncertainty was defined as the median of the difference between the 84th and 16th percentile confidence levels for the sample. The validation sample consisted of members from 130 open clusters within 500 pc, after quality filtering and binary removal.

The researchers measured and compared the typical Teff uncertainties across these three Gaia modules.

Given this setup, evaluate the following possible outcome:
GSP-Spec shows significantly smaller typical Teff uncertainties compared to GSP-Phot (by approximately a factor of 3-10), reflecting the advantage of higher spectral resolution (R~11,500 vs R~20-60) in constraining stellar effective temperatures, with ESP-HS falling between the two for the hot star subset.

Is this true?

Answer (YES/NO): NO